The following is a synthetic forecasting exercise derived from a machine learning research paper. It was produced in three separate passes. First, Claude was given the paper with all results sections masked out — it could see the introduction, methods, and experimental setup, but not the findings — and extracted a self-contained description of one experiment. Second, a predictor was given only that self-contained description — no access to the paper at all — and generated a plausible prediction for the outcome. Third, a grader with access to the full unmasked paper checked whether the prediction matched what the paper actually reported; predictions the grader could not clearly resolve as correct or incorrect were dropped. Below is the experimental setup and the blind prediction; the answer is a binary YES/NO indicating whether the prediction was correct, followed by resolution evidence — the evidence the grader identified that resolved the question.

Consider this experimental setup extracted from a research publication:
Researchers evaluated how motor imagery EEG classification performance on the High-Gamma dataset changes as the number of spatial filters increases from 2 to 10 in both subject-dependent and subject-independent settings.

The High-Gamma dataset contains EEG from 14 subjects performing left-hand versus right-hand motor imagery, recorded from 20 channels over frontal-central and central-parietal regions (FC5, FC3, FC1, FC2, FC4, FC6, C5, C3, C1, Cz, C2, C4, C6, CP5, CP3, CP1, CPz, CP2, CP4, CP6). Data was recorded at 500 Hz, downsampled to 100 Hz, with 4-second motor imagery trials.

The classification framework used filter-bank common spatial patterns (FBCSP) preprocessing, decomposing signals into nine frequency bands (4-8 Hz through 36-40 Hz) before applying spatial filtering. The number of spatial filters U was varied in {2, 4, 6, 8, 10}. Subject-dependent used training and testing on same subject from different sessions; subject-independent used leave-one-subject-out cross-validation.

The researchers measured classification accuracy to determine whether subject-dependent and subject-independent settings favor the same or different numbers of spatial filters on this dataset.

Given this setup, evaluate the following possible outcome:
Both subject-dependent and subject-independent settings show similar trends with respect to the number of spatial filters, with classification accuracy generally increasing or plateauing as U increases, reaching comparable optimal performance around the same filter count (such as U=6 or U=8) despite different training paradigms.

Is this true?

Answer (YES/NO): NO